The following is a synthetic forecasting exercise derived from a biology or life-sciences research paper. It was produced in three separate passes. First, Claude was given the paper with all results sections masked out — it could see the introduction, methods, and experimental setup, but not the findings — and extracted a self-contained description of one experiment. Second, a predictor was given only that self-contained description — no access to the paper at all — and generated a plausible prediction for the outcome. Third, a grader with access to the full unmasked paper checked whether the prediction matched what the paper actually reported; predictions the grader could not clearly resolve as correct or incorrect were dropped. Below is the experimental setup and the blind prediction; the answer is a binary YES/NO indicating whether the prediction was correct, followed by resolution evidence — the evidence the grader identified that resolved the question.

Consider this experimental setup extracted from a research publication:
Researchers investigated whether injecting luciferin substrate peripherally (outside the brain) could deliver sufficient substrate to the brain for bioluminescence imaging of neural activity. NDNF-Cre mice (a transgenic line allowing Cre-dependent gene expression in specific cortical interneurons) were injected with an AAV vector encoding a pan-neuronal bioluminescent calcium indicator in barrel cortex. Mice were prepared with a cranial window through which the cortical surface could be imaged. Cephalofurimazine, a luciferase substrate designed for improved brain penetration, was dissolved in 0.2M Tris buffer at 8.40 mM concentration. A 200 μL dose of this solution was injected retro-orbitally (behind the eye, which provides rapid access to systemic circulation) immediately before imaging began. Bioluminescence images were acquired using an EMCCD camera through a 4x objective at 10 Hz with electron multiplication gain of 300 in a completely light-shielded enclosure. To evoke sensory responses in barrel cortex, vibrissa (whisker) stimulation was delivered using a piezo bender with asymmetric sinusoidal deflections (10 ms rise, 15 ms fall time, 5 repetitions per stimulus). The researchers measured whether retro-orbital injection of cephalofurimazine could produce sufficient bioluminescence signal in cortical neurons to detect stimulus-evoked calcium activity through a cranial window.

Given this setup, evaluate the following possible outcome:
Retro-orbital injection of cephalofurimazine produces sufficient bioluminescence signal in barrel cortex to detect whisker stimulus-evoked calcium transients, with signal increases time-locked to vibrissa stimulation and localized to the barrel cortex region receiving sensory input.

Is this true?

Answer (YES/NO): YES